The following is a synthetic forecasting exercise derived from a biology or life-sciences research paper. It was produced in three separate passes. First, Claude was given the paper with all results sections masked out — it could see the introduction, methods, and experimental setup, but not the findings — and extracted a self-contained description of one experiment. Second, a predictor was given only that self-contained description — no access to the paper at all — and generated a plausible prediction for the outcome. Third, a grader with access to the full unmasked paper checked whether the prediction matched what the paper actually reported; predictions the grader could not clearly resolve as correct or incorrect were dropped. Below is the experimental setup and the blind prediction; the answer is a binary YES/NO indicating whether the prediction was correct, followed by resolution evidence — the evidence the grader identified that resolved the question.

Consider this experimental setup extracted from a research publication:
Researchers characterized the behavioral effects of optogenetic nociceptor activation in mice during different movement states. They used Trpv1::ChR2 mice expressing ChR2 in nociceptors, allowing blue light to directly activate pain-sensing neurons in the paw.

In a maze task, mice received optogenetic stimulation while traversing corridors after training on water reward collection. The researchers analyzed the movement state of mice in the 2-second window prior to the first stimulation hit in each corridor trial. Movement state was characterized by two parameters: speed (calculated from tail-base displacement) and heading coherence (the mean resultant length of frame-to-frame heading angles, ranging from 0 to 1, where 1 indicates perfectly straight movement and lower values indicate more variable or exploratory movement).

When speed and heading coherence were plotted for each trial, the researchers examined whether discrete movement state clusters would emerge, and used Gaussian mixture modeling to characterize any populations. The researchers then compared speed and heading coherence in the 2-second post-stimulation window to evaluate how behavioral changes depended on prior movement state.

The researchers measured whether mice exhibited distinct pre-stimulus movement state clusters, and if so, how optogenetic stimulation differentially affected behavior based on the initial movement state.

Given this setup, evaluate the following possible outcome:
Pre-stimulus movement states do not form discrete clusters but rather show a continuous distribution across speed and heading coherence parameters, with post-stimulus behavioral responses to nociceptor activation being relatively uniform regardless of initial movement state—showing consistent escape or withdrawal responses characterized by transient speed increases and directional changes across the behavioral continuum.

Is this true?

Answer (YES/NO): NO